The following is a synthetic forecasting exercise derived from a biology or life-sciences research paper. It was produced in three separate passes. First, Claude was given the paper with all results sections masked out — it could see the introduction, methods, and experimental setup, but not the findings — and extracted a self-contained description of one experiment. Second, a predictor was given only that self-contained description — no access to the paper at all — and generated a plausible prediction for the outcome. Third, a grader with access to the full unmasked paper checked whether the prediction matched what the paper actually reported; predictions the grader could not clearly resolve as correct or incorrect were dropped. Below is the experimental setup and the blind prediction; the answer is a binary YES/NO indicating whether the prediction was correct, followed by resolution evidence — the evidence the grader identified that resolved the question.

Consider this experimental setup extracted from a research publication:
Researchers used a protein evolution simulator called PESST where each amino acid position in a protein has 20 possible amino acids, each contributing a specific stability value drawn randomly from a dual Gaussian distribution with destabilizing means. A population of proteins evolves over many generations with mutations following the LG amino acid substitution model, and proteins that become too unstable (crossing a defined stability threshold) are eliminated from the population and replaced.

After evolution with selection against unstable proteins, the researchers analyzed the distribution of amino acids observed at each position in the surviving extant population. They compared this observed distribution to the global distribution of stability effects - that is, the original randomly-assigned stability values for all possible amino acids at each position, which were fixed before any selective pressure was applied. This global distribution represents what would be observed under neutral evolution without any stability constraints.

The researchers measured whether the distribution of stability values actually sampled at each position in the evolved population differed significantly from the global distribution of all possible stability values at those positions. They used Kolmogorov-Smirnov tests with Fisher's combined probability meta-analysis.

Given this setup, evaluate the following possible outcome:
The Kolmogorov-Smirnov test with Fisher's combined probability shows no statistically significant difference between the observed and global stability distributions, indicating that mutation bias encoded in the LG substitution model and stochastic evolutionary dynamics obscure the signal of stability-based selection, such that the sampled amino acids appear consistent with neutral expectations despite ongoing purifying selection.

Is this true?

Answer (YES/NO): NO